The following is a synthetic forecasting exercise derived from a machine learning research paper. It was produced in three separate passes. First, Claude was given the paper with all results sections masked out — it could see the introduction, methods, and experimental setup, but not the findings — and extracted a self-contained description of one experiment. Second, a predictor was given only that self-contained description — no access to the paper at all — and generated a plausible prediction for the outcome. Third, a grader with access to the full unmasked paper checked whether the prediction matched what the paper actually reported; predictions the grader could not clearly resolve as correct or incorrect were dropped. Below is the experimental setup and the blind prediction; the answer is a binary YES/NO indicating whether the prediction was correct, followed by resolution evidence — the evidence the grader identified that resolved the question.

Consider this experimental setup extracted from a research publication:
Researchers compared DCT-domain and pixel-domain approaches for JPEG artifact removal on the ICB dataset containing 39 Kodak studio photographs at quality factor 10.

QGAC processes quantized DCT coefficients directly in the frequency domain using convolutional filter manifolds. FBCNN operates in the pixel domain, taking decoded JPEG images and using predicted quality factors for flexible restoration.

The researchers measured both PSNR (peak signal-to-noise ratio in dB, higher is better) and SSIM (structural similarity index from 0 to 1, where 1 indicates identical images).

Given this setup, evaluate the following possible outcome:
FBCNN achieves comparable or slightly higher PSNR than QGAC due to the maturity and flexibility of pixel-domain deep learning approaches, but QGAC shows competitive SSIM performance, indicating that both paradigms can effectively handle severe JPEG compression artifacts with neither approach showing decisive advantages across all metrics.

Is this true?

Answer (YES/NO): YES